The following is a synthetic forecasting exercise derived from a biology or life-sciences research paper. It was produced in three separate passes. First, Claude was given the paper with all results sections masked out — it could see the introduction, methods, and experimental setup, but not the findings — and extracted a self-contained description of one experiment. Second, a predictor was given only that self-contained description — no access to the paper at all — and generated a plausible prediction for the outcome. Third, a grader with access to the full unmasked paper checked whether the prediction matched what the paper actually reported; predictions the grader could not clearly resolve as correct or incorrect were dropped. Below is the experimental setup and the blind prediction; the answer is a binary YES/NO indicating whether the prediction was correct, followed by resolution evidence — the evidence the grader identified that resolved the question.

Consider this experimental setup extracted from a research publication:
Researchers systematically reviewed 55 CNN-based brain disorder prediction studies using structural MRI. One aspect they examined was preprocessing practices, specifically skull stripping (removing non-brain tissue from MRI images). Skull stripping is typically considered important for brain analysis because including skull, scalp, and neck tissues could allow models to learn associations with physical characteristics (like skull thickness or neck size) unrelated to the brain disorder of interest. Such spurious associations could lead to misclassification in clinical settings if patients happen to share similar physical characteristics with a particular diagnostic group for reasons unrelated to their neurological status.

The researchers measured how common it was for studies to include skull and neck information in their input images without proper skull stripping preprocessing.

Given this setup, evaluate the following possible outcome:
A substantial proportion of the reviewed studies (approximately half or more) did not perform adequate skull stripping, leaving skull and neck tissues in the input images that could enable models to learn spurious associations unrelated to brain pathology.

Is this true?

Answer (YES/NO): NO